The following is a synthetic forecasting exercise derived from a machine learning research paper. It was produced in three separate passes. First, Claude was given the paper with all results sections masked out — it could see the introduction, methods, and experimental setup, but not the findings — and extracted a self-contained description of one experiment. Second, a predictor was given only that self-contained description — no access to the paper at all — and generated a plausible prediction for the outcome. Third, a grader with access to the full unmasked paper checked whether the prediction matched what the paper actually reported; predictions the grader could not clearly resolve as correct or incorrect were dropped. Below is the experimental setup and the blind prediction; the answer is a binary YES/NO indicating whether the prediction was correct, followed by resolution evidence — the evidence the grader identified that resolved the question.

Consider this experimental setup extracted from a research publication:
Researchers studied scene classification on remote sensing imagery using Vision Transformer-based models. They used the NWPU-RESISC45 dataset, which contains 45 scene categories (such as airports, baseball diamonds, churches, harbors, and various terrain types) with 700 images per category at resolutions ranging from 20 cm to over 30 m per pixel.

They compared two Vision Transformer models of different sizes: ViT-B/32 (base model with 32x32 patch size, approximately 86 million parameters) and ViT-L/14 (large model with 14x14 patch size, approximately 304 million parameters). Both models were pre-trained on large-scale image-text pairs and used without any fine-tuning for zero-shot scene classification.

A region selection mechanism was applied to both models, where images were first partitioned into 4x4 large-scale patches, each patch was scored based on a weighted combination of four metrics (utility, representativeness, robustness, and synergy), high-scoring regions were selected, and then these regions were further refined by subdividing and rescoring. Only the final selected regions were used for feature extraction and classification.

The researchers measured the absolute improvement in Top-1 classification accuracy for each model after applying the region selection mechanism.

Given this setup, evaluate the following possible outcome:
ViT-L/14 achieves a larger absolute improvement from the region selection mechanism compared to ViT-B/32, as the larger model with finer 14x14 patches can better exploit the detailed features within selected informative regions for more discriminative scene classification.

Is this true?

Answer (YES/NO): YES